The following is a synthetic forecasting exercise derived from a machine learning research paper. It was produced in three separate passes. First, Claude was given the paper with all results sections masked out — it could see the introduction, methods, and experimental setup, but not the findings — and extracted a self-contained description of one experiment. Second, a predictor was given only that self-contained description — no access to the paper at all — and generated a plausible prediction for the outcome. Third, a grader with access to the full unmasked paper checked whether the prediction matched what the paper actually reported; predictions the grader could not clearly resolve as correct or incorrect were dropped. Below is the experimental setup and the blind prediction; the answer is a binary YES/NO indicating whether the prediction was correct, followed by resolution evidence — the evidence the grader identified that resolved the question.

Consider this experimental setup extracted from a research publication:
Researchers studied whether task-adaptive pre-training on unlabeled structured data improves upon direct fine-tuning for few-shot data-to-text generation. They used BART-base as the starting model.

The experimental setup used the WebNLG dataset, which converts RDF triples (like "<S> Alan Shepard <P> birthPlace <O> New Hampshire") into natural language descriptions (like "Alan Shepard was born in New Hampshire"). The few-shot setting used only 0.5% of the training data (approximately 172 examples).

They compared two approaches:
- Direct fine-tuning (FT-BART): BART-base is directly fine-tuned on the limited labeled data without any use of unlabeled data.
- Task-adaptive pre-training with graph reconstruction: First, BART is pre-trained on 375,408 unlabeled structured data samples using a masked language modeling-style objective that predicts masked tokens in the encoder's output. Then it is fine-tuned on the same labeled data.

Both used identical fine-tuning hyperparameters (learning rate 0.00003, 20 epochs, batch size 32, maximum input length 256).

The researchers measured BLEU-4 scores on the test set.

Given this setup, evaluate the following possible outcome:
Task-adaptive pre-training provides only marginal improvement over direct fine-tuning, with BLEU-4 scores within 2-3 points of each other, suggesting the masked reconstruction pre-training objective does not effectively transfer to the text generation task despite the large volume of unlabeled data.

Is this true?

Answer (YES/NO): NO